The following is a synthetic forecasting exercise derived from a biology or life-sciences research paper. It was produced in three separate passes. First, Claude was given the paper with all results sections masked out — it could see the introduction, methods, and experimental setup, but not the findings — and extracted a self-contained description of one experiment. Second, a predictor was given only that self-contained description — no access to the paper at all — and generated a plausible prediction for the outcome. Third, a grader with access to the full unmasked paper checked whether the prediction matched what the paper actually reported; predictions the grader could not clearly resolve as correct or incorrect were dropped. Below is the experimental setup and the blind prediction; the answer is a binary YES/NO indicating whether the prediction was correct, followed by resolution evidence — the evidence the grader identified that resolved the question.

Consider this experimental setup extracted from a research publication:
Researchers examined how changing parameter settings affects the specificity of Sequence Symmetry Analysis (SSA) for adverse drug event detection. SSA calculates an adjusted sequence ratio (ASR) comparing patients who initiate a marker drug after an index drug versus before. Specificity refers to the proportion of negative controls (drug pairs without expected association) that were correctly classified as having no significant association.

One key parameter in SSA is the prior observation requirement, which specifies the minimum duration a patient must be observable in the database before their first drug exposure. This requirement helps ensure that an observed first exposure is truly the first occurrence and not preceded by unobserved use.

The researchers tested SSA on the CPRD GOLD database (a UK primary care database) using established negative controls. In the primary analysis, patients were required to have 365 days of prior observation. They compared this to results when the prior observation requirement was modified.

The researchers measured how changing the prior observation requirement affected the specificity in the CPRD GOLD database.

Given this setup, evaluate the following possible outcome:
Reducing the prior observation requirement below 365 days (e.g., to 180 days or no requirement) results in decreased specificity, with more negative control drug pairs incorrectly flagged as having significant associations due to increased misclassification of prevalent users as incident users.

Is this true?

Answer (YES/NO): NO